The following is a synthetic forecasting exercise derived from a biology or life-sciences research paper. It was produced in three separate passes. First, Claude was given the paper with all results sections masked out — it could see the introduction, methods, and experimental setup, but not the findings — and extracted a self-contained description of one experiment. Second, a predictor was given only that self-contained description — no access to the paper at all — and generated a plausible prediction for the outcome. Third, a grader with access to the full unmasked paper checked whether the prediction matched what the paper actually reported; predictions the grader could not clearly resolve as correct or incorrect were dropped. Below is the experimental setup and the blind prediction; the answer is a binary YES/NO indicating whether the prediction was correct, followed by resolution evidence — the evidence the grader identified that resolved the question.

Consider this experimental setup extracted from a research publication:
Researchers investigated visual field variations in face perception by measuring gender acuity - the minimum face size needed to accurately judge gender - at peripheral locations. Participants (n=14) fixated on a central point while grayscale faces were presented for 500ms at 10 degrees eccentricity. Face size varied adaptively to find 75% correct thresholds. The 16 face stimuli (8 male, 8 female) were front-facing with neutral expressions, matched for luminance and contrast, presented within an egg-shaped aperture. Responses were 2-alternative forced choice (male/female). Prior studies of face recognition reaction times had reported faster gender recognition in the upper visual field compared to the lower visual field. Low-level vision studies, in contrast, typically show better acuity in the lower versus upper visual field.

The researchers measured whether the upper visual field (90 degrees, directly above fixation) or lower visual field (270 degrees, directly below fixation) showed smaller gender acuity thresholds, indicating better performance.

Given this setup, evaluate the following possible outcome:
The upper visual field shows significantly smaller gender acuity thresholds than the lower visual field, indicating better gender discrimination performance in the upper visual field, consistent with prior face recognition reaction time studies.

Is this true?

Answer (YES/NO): NO